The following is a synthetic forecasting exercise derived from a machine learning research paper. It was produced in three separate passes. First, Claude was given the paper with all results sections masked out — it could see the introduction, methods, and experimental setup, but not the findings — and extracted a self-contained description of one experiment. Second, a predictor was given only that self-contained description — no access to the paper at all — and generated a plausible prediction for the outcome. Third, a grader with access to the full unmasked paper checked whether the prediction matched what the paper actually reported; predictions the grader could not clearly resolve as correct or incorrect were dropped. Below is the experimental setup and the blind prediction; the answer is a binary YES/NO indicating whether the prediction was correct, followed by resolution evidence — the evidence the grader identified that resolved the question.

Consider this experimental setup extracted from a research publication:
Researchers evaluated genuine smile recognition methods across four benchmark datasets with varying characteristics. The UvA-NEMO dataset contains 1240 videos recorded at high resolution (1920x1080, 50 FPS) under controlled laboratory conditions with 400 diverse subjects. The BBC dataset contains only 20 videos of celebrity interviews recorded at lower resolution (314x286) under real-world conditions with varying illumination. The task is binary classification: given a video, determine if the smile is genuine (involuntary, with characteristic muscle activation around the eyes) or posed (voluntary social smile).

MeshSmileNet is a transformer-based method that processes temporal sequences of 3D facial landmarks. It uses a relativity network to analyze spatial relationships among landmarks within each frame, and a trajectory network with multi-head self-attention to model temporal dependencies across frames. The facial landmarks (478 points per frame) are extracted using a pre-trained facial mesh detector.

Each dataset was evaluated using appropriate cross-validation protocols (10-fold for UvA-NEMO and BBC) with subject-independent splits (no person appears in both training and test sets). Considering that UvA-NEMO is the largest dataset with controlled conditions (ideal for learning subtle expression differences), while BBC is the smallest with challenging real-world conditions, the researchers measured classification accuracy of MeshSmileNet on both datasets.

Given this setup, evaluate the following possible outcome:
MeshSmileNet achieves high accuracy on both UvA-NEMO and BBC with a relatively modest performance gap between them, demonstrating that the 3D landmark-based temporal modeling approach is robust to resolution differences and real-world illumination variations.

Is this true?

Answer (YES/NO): NO